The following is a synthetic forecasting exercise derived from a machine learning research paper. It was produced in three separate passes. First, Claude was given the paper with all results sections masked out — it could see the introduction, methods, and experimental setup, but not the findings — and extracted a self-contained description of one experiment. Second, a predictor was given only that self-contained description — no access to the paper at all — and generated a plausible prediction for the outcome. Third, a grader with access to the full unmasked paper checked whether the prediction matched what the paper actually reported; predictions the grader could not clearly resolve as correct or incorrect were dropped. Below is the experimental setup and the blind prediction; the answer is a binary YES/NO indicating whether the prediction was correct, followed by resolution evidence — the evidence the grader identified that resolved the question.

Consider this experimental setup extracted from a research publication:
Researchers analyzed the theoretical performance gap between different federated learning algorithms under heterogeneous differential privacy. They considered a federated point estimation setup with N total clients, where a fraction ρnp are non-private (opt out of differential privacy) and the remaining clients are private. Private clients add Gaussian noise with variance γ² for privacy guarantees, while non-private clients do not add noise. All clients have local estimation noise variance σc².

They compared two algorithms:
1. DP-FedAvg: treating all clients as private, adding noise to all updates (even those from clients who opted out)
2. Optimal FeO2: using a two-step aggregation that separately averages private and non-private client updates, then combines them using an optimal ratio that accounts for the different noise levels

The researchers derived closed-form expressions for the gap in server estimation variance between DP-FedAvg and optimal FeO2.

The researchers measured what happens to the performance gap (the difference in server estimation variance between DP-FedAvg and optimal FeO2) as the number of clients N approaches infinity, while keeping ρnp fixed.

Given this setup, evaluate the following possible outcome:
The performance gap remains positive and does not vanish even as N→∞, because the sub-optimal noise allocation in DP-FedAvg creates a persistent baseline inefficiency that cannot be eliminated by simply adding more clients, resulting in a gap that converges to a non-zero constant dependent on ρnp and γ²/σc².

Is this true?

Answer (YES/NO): NO